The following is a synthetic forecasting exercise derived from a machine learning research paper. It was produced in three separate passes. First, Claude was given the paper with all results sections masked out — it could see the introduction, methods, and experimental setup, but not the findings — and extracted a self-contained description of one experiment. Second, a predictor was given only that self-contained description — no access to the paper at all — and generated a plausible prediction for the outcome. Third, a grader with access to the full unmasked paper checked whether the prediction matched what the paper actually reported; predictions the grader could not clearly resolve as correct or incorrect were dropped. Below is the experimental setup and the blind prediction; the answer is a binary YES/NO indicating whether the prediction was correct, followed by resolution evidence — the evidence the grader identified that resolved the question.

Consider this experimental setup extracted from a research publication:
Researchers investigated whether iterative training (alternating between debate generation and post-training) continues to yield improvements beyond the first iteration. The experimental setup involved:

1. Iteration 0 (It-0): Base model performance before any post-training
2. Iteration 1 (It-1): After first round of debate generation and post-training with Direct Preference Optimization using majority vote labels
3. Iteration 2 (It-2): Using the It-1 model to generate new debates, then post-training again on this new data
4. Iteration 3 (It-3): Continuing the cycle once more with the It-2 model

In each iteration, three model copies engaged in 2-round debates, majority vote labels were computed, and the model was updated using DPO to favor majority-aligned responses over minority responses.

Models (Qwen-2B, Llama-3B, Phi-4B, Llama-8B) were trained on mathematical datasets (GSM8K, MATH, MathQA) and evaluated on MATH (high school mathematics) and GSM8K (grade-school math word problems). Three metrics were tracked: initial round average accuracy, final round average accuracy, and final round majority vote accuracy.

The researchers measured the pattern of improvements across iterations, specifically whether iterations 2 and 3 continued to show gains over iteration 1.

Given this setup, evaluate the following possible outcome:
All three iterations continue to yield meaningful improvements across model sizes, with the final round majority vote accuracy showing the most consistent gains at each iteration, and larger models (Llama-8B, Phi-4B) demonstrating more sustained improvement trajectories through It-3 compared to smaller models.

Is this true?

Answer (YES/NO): NO